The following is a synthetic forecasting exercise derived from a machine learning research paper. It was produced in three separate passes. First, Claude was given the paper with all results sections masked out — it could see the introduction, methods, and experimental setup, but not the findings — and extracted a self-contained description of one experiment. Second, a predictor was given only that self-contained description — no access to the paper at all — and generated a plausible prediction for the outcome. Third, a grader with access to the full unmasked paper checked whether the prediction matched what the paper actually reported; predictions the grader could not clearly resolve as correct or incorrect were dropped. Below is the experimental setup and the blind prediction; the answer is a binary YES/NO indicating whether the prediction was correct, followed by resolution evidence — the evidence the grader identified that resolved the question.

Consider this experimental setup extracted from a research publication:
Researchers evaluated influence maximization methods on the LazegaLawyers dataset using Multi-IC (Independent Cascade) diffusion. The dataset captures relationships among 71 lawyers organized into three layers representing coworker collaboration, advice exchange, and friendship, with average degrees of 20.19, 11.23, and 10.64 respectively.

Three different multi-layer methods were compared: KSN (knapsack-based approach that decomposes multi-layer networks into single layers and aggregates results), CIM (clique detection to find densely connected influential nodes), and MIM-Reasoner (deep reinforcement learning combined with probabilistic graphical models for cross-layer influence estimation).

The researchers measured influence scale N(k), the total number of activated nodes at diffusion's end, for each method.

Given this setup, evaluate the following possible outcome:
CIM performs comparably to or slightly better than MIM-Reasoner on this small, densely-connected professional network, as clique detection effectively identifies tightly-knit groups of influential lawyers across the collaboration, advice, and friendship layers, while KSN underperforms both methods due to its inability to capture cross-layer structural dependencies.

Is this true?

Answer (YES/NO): NO